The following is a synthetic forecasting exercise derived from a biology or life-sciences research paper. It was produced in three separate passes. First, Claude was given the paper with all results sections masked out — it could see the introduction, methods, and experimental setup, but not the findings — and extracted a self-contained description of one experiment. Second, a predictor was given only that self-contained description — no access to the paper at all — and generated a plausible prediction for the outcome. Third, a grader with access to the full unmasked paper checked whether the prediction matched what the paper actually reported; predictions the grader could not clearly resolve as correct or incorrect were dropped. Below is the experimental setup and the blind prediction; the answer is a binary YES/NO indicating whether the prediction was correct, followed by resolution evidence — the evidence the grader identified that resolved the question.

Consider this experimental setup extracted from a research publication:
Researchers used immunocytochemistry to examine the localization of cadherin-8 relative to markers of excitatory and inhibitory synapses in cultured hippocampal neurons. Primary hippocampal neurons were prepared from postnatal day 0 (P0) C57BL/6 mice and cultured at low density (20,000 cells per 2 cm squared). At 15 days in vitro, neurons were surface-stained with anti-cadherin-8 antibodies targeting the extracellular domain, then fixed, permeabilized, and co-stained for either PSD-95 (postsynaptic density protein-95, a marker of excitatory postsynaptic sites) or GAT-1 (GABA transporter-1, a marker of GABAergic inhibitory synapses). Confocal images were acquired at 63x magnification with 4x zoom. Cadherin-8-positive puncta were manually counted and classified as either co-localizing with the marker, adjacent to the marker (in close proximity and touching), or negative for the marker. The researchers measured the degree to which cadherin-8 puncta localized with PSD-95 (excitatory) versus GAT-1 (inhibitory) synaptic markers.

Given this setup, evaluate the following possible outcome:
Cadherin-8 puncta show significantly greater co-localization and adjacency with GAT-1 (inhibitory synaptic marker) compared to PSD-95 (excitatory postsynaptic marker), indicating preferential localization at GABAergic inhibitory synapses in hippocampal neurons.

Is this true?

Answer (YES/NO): NO